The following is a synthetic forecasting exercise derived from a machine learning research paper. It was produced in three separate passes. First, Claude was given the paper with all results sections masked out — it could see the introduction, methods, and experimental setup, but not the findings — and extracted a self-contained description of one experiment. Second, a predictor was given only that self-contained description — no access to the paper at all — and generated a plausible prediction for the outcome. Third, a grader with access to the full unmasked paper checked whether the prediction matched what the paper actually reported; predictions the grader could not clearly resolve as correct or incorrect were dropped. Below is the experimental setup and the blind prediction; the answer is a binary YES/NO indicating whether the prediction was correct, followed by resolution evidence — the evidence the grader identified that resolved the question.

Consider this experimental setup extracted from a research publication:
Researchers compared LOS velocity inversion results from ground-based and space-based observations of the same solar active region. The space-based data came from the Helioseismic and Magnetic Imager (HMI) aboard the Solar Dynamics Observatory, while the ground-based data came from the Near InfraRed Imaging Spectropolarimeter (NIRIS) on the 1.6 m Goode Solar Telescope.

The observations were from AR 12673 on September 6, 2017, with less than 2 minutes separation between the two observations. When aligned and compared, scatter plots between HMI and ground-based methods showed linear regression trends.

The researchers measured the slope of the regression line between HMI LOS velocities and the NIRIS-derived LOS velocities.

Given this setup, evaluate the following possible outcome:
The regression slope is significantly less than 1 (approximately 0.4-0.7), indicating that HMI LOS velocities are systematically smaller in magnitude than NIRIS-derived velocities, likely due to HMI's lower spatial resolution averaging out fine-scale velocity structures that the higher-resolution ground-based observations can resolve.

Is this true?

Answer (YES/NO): NO